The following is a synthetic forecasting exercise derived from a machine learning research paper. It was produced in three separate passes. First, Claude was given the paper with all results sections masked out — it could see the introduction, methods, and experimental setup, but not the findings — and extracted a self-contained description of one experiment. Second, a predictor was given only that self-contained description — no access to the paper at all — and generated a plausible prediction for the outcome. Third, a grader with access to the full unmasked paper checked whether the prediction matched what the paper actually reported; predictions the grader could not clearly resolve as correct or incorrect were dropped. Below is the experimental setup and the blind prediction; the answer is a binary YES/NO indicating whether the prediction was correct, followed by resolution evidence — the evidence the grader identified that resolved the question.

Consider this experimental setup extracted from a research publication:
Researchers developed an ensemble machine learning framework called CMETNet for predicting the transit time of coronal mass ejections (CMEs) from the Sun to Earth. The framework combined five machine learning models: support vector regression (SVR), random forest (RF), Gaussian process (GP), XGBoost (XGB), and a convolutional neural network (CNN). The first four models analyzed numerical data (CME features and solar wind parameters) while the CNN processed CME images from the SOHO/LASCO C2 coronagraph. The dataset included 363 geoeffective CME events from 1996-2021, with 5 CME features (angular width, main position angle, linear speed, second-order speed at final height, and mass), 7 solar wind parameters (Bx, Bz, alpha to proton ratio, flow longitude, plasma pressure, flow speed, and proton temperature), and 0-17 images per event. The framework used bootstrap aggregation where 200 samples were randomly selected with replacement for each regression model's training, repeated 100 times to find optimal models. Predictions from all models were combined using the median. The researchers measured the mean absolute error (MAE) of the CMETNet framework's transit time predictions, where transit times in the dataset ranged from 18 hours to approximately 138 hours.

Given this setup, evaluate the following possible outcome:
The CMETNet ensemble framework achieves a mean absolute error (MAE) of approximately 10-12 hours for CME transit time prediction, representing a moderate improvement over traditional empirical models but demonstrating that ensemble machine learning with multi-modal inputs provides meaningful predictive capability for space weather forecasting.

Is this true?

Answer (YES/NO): NO